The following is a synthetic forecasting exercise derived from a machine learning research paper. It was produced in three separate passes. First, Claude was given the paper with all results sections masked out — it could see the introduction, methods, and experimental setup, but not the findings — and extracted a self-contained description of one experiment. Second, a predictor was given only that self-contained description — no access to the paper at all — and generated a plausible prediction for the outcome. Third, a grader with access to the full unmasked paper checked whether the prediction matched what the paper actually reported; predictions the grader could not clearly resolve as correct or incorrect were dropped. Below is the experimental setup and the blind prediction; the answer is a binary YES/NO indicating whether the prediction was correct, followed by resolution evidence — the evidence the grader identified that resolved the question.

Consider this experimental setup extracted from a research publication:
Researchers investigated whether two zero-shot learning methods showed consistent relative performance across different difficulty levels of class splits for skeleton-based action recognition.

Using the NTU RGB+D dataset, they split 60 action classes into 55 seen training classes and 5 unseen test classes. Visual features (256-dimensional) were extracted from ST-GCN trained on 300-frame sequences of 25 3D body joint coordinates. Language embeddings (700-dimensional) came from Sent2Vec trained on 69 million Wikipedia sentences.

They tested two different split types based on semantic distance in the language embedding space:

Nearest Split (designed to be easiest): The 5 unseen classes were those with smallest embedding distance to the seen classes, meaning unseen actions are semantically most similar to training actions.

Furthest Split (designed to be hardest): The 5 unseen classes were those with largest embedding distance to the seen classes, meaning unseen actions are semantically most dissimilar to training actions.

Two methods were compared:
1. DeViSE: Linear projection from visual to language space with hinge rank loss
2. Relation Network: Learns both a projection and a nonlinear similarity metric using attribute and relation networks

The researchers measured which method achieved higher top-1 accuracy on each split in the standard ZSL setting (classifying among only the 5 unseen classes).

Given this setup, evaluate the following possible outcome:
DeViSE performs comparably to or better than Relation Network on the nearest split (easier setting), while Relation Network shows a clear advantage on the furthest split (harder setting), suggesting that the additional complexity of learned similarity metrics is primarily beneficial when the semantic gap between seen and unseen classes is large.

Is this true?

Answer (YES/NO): YES